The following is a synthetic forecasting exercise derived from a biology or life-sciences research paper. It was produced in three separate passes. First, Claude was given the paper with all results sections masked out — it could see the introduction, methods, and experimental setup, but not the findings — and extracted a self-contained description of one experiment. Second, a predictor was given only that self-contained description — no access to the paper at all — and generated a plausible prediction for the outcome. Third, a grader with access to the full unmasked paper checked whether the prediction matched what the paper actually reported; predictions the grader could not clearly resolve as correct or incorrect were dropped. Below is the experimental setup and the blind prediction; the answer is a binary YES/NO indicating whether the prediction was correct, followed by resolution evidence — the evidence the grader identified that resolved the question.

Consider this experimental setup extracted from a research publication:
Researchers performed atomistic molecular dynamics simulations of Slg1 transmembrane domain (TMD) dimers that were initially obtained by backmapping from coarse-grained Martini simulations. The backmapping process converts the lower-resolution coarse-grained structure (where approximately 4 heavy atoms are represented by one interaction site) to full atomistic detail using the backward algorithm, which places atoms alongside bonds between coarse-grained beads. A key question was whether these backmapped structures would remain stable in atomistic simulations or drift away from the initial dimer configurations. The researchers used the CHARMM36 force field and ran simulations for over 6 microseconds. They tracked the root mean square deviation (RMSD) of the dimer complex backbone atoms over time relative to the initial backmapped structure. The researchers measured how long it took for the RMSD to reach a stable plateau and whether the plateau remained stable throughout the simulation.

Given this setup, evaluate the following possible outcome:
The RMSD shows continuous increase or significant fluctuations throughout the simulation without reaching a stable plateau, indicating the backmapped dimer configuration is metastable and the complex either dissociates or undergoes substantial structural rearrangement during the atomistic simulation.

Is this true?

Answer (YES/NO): NO